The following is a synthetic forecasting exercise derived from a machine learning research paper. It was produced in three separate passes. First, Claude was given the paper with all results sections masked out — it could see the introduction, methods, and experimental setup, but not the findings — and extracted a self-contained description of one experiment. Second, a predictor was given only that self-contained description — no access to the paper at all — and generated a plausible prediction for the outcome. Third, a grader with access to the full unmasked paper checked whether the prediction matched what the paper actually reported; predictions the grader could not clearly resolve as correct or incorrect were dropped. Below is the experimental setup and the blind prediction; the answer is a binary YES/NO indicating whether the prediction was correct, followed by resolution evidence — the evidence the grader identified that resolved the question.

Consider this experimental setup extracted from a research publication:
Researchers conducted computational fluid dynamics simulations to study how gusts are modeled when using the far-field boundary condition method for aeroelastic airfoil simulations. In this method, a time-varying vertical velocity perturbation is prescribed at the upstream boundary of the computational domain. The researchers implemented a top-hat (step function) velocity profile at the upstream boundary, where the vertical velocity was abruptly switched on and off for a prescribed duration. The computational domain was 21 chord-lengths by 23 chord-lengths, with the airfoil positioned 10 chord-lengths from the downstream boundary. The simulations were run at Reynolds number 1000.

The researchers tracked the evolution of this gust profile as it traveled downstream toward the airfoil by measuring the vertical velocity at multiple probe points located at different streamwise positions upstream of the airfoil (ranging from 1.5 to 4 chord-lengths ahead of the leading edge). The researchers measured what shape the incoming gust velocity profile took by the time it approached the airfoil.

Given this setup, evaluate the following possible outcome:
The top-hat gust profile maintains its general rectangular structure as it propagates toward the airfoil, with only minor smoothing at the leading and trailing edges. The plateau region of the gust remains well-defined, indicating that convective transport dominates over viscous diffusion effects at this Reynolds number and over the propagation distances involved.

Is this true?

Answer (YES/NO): NO